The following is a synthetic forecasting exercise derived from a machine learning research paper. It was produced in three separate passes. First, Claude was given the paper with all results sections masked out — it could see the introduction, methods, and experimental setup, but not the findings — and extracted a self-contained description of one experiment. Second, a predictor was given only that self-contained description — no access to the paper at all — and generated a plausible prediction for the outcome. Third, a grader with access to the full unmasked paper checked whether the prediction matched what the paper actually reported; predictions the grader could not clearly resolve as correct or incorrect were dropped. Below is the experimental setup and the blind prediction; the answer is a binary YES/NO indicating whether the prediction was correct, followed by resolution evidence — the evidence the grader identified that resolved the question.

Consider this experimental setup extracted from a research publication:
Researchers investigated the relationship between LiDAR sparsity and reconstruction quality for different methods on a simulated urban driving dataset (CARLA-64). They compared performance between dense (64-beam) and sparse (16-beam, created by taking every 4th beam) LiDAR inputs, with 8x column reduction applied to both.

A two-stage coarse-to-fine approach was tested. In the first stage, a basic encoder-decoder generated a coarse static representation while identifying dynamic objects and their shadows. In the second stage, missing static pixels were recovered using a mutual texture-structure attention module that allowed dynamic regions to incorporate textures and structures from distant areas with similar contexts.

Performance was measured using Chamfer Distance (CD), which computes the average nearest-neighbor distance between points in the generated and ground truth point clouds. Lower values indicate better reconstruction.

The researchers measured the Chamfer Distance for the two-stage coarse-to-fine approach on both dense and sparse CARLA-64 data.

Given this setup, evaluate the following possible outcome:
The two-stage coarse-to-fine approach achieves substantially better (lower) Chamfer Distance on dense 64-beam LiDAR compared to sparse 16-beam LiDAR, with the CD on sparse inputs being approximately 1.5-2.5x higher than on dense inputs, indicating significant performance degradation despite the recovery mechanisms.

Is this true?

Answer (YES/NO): NO